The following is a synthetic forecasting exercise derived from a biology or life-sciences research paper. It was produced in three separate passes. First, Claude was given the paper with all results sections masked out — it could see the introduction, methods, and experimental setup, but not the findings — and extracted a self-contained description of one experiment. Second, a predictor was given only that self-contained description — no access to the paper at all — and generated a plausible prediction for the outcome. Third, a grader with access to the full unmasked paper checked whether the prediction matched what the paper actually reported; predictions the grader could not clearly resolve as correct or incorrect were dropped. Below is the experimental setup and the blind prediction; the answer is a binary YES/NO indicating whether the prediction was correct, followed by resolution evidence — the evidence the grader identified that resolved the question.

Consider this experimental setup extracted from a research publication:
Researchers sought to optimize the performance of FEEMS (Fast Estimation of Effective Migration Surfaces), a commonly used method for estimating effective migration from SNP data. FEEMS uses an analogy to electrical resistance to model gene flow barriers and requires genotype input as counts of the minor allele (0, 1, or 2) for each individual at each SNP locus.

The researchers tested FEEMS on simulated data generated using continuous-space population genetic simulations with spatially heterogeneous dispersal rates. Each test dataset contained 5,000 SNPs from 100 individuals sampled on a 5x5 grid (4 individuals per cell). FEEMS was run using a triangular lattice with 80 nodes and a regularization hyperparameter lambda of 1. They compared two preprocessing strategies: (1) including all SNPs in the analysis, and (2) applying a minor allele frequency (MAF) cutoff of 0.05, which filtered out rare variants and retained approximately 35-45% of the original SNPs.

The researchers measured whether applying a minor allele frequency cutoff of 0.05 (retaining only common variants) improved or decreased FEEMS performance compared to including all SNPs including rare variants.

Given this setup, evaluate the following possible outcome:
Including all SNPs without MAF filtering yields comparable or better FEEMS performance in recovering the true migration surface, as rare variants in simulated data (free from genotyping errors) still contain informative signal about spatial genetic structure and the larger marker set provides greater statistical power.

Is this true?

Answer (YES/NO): NO